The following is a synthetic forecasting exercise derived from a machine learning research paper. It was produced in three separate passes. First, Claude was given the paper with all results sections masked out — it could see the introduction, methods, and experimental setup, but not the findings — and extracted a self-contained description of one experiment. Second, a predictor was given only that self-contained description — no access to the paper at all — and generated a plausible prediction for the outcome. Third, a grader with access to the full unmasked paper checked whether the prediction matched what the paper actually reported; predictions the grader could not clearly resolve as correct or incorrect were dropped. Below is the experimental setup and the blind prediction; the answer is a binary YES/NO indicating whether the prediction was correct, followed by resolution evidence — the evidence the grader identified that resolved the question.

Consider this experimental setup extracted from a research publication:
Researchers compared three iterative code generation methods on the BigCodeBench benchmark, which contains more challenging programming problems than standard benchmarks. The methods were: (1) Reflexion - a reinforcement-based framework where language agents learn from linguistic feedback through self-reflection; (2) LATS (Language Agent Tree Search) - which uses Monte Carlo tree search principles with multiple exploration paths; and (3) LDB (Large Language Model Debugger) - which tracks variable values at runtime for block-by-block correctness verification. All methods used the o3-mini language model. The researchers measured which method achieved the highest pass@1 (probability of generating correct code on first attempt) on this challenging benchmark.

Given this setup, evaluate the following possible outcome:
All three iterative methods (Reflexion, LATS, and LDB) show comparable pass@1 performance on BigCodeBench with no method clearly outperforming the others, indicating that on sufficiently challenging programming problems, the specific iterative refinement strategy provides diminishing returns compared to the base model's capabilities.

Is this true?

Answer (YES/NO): NO